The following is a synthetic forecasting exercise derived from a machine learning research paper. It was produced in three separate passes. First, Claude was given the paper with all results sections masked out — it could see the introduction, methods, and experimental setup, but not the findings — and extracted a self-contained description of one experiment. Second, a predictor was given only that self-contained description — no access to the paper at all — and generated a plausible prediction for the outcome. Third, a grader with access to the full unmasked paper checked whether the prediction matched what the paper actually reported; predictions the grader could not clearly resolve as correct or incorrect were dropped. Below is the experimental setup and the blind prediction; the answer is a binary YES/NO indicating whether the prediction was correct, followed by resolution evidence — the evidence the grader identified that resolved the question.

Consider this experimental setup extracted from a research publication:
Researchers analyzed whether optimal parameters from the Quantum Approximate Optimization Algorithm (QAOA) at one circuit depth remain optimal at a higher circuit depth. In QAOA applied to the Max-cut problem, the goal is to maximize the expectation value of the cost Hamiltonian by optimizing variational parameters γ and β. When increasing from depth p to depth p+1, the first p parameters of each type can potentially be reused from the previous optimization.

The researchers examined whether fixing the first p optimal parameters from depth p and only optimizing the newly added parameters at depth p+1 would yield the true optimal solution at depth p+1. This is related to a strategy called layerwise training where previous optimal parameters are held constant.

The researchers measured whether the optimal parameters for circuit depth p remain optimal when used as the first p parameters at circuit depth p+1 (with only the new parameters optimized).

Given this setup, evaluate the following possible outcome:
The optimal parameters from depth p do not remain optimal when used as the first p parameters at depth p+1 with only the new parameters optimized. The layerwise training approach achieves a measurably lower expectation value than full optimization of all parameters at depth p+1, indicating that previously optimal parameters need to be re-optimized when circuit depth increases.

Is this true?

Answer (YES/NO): YES